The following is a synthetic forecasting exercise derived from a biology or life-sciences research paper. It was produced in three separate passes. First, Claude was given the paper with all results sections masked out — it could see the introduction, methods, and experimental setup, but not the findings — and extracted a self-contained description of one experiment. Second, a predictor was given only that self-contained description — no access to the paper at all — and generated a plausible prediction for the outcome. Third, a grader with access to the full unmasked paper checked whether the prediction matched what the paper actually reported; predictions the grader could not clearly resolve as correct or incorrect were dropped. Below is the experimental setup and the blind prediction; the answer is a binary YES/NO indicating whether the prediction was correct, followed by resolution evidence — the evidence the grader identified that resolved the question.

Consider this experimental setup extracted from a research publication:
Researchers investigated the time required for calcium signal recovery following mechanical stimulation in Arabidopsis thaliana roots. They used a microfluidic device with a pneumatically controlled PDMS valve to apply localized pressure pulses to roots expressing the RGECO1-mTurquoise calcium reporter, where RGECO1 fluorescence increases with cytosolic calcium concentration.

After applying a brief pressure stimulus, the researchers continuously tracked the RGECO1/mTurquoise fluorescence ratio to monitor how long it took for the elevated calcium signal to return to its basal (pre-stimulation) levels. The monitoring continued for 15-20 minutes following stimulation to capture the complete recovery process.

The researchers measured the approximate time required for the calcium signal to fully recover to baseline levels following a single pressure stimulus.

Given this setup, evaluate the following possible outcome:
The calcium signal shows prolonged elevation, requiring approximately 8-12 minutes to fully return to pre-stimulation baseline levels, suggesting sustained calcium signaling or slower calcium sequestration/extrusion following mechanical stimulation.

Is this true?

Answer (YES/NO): NO